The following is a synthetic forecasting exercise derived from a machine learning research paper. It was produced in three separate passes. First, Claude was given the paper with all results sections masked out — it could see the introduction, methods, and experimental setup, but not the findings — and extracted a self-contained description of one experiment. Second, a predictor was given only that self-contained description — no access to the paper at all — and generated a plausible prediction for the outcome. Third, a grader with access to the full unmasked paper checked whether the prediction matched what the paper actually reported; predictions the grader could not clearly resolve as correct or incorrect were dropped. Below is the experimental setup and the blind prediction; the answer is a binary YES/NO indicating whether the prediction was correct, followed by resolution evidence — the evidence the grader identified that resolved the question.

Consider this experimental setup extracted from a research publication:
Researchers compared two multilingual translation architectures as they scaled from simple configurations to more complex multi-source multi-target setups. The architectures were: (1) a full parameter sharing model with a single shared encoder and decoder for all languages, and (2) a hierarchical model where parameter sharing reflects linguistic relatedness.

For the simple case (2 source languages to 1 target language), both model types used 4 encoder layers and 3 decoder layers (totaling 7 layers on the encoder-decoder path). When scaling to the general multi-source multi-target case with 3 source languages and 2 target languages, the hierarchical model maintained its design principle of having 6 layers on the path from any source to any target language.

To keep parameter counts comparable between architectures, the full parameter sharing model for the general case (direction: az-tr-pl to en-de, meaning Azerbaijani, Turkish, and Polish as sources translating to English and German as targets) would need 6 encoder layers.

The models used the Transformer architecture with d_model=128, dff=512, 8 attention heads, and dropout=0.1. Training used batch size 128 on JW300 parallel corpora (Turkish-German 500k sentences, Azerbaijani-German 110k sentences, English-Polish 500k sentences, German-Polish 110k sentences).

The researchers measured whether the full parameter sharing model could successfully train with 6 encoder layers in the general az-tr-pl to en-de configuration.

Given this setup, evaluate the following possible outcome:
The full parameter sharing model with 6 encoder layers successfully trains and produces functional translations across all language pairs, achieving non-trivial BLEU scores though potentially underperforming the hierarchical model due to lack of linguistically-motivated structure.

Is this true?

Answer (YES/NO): NO